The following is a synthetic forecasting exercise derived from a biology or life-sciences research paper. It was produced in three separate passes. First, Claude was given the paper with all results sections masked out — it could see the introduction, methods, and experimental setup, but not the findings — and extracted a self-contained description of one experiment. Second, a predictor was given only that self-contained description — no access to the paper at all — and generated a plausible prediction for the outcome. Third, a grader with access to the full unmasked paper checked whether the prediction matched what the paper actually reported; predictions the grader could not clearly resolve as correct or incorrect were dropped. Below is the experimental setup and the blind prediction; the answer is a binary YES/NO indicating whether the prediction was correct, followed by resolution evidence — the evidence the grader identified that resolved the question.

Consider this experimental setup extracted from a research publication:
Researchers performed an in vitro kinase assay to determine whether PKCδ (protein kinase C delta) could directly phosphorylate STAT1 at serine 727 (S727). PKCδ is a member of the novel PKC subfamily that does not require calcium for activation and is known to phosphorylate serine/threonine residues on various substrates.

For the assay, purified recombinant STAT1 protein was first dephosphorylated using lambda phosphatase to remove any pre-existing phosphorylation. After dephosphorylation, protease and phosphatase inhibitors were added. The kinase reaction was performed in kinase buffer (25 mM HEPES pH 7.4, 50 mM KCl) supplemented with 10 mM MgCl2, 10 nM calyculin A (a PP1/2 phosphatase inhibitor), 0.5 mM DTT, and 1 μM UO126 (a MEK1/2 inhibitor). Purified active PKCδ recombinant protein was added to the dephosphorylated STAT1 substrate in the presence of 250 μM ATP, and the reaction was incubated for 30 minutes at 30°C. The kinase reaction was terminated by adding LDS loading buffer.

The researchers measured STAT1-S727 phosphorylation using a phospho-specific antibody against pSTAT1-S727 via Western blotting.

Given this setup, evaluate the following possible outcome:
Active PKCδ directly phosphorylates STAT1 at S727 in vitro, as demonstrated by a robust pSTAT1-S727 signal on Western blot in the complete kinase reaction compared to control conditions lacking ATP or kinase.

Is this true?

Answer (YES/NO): YES